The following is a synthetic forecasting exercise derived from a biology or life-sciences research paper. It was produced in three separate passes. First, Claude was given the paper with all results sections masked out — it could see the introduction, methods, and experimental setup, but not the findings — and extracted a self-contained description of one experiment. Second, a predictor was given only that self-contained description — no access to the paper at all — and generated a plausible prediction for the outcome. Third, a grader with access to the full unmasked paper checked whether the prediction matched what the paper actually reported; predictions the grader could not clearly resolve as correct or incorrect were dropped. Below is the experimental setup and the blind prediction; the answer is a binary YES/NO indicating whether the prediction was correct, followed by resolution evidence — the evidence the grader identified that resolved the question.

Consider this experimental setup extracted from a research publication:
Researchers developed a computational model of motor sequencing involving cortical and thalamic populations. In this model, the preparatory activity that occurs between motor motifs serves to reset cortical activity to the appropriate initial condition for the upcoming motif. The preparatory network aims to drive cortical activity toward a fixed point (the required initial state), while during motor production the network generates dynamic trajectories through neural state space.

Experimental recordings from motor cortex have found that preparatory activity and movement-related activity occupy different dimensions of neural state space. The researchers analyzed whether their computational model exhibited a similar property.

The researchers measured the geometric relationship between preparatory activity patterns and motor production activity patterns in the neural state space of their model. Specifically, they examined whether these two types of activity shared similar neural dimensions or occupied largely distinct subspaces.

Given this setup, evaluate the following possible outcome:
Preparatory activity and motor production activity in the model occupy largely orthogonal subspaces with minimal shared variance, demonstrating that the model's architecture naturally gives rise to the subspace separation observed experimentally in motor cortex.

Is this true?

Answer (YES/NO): YES